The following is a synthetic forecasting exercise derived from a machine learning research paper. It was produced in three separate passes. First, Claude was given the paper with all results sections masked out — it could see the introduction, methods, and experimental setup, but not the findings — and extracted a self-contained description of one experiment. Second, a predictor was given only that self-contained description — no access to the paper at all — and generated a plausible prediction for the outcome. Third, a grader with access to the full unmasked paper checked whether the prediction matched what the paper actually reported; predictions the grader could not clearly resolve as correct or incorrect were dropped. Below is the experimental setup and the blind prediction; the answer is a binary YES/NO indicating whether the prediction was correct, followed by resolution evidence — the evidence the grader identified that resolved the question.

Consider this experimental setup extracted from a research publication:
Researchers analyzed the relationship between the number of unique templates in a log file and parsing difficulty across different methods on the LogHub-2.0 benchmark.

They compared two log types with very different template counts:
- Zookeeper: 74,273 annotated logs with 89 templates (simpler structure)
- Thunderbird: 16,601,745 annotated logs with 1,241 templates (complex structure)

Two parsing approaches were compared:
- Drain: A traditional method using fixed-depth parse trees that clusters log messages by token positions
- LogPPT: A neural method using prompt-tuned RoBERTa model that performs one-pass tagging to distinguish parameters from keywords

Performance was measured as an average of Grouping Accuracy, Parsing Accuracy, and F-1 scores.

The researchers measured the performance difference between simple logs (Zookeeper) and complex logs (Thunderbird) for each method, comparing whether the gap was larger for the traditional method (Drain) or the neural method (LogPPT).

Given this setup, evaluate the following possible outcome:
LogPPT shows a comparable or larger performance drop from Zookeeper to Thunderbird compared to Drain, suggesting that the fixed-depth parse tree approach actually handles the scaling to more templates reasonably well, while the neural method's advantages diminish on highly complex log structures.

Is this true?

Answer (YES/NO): YES